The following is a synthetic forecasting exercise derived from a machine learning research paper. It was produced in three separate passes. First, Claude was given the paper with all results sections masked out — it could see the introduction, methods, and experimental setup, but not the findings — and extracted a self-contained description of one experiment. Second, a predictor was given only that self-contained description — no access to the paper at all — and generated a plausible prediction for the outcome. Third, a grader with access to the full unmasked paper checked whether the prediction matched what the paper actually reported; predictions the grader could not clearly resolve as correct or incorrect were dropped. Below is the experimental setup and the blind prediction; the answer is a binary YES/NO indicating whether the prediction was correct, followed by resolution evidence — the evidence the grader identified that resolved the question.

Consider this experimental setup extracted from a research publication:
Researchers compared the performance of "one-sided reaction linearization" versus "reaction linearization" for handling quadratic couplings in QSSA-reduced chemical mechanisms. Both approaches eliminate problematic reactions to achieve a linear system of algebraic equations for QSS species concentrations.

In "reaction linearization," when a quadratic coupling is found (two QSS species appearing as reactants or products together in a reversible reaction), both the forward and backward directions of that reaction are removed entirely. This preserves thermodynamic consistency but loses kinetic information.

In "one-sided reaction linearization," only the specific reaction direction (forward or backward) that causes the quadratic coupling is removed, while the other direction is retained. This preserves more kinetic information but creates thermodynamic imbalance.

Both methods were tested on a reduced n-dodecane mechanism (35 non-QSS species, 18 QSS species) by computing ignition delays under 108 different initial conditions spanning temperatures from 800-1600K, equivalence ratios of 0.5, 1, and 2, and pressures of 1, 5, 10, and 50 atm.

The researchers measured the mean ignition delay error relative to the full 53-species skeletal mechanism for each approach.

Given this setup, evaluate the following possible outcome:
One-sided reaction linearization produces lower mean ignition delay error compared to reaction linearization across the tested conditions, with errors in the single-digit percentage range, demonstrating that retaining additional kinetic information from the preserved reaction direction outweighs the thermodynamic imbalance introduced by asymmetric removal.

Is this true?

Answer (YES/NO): YES